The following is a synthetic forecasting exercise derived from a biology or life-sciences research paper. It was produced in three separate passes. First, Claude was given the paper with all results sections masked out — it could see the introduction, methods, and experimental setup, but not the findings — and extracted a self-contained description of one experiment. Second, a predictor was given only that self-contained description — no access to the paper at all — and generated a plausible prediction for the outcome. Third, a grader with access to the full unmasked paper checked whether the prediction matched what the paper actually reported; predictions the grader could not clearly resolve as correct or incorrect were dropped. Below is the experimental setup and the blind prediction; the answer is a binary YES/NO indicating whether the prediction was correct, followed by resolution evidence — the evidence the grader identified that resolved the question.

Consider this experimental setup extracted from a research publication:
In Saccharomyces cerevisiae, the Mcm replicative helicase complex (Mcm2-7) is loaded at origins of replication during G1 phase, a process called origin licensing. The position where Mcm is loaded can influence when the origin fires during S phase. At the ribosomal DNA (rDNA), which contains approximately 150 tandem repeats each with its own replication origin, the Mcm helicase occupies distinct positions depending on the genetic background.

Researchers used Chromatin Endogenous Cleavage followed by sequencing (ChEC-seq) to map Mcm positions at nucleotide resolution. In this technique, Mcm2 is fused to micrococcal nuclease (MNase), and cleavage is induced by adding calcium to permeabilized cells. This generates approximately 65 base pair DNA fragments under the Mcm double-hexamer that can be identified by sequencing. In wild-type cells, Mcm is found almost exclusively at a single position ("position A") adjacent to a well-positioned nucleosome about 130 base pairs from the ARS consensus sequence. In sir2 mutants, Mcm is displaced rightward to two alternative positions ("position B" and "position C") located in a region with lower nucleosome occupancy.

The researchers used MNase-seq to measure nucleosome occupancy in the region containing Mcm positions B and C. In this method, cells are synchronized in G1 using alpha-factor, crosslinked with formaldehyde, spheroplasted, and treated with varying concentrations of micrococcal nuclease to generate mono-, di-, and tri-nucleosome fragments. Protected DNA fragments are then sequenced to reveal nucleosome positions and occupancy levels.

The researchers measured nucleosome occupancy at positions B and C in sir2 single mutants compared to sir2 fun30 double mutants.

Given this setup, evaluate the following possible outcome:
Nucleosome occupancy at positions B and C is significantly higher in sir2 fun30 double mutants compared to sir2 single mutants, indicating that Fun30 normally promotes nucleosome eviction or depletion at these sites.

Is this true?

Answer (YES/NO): YES